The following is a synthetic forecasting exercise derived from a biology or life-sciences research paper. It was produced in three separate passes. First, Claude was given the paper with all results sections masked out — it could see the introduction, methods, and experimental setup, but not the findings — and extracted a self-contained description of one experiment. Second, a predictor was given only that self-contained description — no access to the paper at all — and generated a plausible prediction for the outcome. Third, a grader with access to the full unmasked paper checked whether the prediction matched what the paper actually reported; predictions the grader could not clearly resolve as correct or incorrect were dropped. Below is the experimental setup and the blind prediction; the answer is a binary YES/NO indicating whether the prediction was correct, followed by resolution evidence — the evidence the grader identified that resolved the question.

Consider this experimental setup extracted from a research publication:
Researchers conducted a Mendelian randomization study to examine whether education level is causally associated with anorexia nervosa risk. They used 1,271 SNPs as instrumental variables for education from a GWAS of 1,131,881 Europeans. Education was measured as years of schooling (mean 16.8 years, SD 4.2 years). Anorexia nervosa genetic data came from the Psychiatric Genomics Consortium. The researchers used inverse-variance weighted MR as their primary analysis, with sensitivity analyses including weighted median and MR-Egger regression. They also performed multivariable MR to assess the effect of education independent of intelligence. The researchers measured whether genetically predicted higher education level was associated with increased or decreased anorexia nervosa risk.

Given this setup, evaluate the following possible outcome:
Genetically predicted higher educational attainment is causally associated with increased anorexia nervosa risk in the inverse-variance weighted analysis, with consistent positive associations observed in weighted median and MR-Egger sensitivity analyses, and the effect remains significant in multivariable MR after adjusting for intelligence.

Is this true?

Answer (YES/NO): YES